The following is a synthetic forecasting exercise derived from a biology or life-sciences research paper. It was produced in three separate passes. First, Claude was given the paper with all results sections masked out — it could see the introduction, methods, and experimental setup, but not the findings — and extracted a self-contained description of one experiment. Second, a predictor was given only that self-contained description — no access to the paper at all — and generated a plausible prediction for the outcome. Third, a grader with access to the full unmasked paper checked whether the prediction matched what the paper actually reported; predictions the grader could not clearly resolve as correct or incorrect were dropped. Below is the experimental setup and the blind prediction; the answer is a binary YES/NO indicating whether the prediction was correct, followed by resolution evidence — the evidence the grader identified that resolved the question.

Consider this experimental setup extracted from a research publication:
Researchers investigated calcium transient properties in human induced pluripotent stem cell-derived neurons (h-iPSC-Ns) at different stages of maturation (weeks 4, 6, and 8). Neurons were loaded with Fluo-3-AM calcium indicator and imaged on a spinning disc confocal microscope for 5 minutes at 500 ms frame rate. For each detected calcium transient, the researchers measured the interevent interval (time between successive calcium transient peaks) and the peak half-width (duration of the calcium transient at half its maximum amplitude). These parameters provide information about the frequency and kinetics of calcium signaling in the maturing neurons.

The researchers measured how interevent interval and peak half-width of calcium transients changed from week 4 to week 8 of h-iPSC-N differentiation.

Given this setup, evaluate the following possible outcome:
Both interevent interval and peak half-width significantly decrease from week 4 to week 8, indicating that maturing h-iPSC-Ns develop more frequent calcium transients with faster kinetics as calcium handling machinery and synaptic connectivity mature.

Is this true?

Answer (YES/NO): YES